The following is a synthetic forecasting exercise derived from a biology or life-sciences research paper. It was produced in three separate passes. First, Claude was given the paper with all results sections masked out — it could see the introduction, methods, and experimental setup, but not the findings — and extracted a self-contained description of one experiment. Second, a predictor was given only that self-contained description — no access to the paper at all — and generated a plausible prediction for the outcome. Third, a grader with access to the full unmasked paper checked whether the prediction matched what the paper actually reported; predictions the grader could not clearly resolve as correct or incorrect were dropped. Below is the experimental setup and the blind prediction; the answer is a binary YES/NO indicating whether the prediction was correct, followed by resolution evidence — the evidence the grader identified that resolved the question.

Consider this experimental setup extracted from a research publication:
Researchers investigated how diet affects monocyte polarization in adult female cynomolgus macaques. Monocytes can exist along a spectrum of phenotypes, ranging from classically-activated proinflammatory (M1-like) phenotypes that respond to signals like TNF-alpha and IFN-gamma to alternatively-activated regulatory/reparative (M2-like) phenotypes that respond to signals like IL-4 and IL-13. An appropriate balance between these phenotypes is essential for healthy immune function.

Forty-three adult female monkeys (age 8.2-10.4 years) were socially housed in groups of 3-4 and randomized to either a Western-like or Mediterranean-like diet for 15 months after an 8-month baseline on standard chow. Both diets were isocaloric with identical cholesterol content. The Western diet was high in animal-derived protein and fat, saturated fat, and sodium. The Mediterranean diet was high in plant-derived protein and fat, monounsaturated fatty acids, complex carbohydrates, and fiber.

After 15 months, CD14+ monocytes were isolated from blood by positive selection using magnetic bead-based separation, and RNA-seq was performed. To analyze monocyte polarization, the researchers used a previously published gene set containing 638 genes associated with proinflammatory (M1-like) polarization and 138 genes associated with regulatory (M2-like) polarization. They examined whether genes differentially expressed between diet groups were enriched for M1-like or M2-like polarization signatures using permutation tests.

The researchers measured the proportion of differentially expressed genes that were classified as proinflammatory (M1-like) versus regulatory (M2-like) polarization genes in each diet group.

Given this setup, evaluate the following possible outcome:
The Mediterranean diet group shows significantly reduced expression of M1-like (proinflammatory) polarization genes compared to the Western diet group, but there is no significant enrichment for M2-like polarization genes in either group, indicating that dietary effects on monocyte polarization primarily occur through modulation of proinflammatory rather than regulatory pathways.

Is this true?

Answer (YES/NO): NO